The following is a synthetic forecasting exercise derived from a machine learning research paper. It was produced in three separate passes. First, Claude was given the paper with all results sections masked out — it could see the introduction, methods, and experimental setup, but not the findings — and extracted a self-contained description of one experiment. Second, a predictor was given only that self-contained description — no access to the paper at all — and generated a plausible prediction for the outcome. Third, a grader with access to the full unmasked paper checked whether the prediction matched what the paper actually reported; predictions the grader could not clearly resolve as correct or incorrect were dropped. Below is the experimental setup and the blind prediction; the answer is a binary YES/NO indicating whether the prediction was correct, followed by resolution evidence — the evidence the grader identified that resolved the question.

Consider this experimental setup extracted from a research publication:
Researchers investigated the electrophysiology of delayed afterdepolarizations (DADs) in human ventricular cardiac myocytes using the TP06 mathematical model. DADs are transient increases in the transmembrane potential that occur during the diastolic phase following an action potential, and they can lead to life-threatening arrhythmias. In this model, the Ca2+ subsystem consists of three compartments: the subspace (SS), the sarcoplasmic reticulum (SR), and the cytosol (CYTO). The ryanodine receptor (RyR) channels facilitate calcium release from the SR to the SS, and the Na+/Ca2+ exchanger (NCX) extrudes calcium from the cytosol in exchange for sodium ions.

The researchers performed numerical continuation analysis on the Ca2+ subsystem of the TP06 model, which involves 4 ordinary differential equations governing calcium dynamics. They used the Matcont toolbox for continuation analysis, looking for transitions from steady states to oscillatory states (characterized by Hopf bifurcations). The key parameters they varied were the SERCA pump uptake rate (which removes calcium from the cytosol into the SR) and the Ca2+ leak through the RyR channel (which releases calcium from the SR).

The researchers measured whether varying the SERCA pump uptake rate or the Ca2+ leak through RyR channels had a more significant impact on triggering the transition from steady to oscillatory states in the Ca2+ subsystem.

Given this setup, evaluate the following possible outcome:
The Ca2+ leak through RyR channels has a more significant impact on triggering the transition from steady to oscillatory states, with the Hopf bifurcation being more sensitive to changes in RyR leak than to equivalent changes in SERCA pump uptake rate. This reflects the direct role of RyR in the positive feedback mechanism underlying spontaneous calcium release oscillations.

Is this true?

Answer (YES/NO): NO